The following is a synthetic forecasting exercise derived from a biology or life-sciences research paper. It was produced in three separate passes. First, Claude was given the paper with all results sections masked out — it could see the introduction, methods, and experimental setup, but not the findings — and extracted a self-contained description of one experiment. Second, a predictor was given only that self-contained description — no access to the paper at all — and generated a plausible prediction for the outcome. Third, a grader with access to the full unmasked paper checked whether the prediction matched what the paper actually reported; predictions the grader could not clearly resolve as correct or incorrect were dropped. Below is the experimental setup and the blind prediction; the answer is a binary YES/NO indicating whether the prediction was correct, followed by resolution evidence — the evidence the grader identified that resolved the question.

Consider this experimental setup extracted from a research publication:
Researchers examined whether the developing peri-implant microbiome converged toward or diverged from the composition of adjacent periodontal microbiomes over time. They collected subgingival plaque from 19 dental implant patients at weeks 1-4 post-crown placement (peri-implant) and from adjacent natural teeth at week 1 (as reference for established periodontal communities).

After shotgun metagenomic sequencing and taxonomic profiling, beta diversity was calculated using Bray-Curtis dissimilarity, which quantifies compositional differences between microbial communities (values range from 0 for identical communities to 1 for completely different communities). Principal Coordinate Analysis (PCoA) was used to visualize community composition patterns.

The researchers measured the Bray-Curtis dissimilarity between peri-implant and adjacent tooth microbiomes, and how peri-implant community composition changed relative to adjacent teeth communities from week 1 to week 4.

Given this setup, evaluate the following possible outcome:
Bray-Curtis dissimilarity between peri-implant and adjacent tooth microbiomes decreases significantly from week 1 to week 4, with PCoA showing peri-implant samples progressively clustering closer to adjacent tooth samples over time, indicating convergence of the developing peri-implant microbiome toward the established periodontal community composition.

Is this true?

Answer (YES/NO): NO